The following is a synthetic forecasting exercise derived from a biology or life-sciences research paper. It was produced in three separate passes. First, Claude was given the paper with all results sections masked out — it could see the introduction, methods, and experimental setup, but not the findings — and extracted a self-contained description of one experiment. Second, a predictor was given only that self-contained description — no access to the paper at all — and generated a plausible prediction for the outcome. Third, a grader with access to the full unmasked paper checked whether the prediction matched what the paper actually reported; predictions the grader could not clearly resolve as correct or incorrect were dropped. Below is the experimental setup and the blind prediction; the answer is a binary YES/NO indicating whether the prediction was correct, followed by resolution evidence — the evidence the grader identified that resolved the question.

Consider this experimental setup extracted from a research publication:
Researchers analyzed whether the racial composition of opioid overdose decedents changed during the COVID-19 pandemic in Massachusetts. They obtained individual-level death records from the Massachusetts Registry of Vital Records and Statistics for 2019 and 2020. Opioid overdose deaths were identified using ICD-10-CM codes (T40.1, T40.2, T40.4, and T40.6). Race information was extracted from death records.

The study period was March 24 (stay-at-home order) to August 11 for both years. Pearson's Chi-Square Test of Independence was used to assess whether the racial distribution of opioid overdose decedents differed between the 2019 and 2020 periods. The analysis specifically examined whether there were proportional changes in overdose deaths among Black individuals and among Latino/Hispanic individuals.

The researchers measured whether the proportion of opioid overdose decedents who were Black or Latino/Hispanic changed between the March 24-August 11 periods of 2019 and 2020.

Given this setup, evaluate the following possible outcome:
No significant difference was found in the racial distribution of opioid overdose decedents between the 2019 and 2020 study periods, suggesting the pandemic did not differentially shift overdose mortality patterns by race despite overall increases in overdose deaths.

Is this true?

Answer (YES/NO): NO